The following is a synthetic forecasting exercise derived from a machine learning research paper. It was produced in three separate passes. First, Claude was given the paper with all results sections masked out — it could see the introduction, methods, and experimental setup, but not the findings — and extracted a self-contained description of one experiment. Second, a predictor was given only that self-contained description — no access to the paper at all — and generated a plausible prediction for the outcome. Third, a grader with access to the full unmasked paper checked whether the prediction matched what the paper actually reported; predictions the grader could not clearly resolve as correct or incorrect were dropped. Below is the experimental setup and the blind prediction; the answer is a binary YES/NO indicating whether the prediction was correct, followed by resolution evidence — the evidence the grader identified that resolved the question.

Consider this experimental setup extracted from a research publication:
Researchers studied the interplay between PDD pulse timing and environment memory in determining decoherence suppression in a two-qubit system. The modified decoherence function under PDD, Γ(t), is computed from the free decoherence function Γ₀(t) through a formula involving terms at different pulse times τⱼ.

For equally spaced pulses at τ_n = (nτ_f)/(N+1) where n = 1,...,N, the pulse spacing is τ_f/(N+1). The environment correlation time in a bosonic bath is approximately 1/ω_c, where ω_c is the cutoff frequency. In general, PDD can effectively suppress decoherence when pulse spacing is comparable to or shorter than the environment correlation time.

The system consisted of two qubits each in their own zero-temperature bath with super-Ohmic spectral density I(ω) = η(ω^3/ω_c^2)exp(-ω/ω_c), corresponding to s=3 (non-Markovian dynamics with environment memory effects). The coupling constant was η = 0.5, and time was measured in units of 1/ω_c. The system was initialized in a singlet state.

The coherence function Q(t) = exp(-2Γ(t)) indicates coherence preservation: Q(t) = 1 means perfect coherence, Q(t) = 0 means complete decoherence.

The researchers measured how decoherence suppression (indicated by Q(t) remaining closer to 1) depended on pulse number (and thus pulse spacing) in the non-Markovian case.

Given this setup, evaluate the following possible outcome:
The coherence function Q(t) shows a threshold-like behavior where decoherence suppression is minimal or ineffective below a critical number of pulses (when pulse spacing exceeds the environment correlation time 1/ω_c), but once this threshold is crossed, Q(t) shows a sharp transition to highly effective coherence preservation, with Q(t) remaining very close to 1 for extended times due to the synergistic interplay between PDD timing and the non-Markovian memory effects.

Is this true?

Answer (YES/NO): NO